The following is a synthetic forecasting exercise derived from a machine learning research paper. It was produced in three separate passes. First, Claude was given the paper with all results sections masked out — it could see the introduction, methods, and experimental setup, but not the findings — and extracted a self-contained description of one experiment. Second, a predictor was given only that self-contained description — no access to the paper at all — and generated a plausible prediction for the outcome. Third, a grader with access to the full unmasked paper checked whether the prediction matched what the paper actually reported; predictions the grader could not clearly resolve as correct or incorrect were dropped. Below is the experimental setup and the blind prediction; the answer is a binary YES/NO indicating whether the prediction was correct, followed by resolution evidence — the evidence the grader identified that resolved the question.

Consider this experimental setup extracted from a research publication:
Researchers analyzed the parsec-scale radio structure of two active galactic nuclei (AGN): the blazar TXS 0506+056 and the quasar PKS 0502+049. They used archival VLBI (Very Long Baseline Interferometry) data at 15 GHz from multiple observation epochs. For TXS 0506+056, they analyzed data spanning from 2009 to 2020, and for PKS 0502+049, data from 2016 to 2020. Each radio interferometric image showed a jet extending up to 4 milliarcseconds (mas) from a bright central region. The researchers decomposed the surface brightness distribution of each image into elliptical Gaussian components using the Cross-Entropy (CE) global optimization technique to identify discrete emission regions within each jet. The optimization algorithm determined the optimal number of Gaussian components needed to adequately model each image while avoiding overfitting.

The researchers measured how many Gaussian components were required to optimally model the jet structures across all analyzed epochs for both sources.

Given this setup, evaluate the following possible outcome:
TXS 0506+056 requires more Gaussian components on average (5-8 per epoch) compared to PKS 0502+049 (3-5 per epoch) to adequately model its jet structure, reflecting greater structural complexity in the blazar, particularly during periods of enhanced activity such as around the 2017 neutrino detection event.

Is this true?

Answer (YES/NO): NO